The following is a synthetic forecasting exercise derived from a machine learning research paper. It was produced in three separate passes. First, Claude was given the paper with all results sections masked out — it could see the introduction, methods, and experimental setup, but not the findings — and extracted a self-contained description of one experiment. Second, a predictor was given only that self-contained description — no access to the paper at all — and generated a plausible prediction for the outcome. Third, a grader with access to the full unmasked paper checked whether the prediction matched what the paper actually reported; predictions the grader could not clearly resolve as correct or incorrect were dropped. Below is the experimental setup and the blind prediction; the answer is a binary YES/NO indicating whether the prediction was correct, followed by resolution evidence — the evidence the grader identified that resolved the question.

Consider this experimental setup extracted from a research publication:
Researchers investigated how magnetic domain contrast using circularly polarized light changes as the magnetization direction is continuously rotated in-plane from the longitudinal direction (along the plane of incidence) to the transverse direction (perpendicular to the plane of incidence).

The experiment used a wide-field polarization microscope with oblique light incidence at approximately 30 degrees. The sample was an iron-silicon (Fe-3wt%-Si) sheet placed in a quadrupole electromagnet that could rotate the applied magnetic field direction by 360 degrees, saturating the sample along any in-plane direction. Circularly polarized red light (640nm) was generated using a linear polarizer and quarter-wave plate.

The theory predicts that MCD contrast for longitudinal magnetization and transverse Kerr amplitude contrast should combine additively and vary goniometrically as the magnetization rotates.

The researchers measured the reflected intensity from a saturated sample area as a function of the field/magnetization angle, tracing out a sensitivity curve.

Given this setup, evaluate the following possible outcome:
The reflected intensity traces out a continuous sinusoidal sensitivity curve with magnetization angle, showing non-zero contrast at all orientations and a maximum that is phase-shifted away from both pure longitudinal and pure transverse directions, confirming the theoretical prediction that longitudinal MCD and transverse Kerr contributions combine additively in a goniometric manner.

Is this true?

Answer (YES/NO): NO